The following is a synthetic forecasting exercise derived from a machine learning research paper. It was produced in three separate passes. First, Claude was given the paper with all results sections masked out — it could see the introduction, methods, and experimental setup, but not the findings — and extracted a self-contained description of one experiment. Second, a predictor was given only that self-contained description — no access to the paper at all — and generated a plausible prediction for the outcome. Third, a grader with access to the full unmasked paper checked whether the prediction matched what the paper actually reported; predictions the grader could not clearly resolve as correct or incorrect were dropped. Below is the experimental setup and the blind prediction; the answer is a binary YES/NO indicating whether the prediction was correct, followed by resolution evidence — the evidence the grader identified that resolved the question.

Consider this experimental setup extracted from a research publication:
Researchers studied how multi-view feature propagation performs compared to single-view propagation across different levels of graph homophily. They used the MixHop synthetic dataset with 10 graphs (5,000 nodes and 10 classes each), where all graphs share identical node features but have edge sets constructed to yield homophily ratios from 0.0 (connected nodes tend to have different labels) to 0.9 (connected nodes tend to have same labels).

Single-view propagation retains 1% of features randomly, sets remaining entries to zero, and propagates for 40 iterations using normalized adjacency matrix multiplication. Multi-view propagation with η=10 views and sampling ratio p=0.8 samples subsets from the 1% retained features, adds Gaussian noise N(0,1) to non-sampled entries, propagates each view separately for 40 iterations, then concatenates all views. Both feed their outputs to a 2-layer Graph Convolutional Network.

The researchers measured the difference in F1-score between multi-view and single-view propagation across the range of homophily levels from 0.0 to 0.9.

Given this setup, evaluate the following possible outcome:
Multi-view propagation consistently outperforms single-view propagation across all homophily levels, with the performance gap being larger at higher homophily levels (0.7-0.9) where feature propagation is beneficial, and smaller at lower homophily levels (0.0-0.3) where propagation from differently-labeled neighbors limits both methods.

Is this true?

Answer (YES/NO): NO